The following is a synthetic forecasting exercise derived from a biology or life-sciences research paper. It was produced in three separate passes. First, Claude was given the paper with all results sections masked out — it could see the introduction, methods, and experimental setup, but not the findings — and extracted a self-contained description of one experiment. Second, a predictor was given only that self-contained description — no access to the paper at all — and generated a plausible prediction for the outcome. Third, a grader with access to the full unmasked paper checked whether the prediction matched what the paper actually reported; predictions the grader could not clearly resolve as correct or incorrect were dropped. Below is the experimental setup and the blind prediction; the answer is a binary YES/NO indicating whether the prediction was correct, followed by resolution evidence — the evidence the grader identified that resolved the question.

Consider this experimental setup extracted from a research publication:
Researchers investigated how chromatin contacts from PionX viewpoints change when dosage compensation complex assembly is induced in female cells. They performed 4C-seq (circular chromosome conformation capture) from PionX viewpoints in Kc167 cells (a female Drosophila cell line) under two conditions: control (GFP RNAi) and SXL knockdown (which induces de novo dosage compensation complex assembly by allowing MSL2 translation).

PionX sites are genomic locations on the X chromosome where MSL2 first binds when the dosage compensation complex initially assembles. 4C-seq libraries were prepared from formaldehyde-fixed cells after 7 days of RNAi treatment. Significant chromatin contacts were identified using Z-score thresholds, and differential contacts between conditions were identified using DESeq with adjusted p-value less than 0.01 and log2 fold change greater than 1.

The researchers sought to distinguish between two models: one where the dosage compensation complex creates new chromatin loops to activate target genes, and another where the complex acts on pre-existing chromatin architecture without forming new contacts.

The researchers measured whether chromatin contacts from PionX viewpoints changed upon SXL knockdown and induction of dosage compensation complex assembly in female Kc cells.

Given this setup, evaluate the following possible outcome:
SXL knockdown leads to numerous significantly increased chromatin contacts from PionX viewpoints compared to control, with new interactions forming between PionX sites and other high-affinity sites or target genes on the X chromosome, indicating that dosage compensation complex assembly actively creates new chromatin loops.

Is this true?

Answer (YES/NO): NO